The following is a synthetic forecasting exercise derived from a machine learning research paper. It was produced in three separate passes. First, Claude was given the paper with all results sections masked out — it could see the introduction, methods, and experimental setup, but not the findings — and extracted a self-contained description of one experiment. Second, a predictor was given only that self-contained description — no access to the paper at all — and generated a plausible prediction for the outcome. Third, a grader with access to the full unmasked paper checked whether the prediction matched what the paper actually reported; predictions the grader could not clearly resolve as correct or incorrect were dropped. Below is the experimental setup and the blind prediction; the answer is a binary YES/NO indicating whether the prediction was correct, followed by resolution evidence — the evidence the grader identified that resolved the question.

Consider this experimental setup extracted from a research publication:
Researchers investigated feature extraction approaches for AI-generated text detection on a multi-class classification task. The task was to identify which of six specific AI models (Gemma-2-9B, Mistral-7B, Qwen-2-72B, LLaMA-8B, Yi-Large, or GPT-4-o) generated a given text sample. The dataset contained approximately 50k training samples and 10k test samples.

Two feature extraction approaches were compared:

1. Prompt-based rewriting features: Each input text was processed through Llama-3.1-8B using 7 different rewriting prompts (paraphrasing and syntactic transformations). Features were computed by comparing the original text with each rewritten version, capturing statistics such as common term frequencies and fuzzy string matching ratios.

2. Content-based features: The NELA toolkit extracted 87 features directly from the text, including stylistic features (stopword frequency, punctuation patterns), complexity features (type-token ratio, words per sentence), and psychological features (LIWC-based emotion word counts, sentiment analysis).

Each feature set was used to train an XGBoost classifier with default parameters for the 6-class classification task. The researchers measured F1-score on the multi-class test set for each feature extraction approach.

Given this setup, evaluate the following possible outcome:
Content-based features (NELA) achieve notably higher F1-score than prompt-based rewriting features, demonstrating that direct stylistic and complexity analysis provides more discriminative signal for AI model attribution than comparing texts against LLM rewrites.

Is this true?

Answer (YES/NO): YES